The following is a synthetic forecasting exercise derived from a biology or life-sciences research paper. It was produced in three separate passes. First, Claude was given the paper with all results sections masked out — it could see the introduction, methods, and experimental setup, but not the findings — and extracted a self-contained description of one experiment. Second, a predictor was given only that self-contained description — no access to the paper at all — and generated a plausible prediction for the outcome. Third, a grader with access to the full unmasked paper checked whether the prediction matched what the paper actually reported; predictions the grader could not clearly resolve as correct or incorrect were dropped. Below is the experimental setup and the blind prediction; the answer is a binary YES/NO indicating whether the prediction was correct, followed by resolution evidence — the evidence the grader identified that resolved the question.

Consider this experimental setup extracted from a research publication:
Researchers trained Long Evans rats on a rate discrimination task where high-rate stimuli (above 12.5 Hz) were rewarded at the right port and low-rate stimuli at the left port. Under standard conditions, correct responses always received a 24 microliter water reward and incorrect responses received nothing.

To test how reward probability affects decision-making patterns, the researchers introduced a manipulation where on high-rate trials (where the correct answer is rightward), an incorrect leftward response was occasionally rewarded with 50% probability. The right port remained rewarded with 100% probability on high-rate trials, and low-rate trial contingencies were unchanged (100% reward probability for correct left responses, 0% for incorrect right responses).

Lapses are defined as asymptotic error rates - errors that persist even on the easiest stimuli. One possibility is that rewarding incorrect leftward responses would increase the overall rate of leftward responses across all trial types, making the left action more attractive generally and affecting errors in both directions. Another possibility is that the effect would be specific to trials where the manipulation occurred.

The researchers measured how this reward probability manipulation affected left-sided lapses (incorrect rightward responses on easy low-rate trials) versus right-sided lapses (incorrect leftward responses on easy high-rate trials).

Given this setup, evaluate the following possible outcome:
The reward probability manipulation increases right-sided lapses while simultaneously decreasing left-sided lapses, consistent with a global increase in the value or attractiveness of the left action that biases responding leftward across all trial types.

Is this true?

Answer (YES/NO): NO